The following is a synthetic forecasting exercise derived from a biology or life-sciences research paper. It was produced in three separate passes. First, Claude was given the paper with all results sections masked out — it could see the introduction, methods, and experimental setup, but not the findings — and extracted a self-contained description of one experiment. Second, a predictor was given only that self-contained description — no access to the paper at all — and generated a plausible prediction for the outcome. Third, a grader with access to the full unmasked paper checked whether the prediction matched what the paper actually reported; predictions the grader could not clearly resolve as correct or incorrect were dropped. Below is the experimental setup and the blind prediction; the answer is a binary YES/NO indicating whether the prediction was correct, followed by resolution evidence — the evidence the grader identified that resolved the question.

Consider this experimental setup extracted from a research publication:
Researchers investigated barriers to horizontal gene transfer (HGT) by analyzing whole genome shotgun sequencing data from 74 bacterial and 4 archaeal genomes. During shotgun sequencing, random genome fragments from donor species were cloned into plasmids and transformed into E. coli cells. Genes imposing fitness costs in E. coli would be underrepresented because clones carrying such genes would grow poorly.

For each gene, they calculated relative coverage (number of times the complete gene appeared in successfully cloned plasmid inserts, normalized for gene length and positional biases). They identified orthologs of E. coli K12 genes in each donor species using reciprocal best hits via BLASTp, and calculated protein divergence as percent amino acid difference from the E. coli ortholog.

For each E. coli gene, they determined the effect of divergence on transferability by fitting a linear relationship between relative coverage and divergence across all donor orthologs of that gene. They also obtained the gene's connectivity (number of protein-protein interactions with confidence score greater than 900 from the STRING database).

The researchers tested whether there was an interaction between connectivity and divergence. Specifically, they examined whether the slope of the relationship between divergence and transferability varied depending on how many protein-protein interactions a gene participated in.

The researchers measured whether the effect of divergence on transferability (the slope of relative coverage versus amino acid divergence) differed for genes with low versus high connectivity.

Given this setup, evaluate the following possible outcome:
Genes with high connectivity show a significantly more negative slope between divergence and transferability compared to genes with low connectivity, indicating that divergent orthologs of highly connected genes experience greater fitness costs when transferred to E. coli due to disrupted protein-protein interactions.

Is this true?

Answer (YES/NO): YES